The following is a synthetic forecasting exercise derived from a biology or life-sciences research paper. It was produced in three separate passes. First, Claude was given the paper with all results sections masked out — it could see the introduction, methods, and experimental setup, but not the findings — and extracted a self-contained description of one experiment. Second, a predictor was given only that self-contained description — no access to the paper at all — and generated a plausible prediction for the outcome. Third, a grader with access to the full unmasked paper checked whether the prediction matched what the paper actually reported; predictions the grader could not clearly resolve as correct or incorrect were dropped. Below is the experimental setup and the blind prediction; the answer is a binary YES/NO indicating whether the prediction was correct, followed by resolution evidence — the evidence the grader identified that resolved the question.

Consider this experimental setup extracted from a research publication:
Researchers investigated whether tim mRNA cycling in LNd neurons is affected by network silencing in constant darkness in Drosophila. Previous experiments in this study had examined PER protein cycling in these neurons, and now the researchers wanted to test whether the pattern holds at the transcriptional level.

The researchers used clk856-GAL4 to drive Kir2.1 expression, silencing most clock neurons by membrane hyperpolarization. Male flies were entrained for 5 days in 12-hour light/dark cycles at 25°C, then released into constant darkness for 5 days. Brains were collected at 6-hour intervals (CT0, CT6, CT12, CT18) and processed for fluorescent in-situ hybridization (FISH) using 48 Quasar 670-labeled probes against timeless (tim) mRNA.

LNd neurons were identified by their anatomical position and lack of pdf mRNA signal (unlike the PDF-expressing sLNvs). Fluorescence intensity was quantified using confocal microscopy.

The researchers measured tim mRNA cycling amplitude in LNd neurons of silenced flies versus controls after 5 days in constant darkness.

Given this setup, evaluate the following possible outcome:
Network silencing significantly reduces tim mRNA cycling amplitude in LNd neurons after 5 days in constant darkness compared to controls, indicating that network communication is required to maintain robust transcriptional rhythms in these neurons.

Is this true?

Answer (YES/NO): NO